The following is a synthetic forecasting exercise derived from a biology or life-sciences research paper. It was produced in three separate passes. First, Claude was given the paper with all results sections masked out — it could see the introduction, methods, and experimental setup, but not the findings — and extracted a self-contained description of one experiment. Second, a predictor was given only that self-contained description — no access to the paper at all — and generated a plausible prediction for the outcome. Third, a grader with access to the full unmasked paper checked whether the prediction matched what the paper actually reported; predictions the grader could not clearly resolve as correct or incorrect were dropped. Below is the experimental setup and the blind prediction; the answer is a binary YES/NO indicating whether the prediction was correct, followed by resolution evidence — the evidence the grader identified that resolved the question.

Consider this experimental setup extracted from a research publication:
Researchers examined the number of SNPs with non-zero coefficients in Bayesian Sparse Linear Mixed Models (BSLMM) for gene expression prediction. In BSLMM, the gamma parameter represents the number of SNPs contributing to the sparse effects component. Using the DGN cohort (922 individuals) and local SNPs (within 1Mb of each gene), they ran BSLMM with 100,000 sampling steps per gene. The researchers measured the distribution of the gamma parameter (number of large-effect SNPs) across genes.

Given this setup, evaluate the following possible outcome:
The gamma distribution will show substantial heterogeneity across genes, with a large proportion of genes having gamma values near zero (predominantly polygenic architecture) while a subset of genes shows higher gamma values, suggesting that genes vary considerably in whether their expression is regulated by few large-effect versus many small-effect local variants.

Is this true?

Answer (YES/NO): NO